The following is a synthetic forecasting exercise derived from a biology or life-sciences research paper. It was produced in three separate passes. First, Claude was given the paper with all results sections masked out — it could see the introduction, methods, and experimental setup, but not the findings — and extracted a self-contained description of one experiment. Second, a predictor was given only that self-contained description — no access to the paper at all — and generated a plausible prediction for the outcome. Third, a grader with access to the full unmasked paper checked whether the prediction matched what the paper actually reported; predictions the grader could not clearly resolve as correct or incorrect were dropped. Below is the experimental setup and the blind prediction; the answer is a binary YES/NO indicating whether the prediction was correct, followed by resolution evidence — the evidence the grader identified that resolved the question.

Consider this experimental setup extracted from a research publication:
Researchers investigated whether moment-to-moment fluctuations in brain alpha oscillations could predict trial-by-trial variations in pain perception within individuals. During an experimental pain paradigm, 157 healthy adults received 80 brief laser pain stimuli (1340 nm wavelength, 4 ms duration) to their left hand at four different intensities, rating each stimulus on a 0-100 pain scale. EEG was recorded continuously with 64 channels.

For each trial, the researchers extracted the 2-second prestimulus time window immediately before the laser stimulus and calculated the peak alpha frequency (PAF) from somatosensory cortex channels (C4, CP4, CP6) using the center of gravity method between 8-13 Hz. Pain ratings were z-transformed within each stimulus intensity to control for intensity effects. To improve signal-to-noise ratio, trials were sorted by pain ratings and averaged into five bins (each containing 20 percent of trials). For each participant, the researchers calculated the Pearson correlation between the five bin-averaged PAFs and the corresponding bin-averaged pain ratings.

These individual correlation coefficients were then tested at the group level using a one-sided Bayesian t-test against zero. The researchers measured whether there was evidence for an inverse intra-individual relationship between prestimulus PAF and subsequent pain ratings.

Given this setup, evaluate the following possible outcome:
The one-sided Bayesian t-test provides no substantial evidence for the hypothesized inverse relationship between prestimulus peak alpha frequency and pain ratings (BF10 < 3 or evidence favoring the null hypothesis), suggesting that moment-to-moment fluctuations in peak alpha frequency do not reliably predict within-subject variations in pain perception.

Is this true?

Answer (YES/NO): YES